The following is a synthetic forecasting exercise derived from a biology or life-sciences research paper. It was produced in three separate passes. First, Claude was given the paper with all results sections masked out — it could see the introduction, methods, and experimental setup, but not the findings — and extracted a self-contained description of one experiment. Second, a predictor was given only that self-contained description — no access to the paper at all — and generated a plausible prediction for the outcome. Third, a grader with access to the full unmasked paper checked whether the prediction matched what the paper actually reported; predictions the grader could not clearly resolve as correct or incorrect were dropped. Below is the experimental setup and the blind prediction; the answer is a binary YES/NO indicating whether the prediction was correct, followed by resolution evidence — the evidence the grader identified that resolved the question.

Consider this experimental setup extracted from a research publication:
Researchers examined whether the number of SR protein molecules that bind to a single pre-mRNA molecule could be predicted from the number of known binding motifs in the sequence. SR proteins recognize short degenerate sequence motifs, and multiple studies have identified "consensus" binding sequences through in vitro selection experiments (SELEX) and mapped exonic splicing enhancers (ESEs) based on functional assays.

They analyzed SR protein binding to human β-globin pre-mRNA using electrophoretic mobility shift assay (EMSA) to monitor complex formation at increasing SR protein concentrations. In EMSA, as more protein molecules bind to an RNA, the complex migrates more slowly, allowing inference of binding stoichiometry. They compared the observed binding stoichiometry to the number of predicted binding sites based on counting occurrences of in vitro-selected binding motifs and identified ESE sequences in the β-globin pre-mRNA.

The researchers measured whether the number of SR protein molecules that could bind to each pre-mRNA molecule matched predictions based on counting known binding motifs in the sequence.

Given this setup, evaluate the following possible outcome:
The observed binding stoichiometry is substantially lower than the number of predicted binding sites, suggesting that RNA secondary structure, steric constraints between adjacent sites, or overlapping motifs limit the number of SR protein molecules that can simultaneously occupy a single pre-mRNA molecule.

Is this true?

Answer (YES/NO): NO